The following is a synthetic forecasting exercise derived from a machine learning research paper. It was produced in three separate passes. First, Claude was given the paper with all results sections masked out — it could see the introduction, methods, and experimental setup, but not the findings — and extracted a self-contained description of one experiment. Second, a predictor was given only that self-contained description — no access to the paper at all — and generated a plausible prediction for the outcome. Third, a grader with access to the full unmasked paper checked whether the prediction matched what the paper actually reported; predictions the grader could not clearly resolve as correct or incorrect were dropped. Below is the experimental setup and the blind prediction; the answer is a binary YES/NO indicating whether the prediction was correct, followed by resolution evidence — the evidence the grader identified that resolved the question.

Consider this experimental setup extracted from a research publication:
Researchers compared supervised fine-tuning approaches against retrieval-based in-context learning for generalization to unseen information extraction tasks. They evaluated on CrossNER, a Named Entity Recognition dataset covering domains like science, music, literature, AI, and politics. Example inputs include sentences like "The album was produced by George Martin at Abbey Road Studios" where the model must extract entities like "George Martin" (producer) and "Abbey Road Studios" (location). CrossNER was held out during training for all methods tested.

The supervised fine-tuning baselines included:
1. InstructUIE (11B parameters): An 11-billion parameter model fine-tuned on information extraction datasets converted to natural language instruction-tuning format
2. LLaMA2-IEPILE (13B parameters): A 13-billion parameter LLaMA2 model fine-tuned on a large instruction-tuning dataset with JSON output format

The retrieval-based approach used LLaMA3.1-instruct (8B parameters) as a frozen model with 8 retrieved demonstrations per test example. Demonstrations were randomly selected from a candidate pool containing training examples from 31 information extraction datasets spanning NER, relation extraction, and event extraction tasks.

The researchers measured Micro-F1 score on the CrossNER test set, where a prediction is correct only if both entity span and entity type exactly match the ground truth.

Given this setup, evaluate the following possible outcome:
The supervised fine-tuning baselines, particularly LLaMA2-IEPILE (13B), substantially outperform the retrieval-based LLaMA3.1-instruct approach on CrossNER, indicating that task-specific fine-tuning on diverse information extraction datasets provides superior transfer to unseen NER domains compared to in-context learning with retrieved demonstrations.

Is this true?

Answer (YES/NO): NO